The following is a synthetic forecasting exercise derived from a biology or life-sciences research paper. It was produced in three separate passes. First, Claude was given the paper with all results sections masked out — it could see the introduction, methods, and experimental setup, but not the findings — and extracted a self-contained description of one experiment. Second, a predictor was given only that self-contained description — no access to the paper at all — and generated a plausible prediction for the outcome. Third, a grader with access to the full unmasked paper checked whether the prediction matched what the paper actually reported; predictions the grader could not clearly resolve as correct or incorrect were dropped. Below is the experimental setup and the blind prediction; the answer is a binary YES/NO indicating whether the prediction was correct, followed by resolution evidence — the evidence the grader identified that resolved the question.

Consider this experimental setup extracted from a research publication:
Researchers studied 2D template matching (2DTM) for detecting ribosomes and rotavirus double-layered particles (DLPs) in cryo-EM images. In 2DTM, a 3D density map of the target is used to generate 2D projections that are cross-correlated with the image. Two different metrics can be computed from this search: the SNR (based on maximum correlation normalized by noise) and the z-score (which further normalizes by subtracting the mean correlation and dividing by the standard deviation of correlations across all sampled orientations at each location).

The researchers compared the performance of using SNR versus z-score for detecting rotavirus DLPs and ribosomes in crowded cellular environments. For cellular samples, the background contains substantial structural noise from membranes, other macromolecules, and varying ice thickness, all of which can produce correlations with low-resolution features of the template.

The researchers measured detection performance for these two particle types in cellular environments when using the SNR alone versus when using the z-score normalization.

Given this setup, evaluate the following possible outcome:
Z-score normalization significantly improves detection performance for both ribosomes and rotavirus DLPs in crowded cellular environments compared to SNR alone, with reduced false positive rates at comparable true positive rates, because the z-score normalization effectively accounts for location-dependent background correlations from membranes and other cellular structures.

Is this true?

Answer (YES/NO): YES